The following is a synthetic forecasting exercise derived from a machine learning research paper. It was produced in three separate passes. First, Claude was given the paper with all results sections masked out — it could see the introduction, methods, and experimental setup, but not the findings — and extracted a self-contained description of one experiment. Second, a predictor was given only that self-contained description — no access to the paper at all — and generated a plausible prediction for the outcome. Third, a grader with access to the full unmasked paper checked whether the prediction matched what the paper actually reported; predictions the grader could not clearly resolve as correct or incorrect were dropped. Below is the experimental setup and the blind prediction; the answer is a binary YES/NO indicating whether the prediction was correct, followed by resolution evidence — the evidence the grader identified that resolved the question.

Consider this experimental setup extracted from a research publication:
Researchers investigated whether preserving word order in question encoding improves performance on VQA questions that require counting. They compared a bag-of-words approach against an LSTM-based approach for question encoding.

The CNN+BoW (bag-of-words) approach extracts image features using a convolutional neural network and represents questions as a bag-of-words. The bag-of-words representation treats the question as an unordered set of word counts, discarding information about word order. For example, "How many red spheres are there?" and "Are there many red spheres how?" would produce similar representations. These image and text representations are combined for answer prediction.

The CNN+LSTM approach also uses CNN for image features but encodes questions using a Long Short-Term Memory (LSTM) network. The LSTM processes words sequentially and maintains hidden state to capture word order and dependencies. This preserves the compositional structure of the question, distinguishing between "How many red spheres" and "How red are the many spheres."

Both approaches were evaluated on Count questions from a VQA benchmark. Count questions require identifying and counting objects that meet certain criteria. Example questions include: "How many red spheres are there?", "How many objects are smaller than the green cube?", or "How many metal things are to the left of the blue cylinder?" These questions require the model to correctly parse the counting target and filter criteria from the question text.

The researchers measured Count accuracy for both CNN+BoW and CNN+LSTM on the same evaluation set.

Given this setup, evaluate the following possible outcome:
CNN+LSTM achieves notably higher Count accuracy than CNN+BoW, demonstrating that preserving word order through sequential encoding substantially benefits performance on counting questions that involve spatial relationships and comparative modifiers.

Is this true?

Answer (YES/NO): YES